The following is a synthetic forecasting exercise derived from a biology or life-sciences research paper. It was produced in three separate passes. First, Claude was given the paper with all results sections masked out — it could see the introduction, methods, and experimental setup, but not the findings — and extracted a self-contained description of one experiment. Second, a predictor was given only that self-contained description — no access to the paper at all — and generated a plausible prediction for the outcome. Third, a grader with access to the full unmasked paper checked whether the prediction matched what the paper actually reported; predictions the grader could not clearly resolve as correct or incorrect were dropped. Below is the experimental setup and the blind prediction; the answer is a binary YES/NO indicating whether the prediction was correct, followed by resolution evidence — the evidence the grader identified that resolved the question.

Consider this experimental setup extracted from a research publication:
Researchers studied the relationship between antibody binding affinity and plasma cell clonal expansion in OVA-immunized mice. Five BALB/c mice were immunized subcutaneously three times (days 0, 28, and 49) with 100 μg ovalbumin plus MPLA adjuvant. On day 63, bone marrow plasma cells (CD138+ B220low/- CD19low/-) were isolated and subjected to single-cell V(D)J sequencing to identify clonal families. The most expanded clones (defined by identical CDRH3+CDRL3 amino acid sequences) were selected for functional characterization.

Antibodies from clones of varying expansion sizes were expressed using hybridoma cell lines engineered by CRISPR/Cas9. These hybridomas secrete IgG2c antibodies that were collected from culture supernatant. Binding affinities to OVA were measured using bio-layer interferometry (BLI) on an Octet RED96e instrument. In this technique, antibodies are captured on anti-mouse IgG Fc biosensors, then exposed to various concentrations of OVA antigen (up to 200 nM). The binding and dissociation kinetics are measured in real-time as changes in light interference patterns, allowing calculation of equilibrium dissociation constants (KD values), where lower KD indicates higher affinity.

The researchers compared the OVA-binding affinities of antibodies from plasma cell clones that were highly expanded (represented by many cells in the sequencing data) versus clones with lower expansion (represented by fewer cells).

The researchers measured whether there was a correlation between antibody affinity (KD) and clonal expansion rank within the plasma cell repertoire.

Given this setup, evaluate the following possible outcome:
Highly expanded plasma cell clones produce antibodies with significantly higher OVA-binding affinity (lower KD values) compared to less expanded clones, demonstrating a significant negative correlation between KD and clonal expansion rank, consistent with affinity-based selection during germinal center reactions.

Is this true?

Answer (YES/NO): NO